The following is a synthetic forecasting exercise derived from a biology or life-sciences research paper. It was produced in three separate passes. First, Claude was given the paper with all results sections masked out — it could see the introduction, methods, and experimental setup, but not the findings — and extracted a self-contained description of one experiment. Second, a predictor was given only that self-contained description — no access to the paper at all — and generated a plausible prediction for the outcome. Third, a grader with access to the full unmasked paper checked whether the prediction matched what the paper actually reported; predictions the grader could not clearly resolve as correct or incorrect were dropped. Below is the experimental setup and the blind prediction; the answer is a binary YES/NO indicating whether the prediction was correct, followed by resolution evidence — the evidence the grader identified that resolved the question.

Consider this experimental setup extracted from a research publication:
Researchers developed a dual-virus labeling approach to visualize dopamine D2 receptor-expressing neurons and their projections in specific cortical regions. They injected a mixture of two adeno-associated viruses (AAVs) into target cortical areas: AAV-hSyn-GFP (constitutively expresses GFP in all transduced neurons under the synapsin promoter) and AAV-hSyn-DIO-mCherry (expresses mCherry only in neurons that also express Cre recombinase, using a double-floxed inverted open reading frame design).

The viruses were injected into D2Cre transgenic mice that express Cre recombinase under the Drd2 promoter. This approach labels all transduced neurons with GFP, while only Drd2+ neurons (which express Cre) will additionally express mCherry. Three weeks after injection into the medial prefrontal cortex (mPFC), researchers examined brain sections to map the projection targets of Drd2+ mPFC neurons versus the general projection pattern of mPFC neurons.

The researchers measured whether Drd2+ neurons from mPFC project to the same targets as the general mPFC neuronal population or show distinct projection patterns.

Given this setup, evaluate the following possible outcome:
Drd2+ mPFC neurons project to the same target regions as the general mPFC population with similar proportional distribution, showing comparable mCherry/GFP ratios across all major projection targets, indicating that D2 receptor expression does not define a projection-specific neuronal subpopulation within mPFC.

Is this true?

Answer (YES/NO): NO